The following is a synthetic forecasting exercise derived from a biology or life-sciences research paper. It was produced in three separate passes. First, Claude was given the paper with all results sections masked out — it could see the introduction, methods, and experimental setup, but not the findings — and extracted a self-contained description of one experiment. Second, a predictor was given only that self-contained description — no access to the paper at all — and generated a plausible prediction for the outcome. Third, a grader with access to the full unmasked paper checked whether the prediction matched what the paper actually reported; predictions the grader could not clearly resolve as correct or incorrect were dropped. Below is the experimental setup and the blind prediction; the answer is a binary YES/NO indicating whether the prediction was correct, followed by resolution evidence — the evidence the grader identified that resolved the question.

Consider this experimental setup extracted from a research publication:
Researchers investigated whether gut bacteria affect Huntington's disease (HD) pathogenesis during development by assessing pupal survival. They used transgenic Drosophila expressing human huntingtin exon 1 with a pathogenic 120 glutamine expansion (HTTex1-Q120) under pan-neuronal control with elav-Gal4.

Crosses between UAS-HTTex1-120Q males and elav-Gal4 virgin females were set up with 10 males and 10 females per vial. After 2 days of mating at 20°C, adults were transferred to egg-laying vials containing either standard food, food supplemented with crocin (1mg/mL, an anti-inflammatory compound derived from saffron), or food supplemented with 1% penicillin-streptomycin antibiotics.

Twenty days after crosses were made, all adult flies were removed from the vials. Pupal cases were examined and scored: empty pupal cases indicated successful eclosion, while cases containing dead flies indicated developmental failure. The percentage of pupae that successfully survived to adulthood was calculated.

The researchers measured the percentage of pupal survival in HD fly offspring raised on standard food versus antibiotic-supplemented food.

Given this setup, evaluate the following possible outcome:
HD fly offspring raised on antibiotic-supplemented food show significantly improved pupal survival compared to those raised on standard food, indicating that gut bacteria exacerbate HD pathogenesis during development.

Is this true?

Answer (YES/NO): YES